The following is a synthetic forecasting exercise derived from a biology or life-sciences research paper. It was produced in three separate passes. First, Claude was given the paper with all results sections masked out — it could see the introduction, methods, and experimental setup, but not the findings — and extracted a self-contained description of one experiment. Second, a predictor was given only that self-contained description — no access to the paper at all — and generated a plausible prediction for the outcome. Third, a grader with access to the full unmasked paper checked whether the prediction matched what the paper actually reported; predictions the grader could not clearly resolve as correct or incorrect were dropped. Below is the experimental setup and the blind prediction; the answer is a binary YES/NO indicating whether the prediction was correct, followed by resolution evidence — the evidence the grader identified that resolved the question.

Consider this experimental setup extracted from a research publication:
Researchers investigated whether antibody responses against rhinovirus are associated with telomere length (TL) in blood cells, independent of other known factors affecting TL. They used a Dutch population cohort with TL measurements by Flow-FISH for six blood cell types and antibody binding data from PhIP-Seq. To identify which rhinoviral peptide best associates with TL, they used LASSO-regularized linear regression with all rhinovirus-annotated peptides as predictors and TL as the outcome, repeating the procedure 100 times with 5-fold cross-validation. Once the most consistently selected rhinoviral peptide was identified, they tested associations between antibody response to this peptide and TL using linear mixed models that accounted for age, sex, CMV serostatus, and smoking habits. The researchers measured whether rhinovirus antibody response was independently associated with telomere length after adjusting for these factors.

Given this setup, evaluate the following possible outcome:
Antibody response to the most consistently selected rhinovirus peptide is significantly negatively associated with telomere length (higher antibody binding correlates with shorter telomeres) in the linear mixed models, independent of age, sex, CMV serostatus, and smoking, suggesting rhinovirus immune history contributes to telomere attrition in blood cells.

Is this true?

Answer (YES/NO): NO